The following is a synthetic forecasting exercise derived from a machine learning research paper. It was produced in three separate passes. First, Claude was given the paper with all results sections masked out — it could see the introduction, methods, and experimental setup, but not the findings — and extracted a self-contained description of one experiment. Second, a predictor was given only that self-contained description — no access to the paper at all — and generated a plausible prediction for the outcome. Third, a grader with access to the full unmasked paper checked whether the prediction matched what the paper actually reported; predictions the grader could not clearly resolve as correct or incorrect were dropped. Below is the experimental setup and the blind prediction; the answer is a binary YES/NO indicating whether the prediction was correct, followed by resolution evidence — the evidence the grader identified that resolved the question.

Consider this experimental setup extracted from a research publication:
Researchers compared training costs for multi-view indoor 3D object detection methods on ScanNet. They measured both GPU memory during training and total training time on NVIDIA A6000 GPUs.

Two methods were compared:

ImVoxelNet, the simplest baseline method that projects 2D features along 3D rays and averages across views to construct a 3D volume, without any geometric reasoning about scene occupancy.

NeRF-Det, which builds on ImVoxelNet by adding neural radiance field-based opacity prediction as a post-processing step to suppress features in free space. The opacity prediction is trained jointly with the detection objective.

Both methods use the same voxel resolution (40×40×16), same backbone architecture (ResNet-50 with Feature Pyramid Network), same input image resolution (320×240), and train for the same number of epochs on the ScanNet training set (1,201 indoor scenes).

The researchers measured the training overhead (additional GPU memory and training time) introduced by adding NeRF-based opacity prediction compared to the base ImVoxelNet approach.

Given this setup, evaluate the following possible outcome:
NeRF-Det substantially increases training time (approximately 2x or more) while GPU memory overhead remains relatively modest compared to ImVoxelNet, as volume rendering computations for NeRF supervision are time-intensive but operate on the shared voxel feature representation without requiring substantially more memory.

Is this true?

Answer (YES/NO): NO